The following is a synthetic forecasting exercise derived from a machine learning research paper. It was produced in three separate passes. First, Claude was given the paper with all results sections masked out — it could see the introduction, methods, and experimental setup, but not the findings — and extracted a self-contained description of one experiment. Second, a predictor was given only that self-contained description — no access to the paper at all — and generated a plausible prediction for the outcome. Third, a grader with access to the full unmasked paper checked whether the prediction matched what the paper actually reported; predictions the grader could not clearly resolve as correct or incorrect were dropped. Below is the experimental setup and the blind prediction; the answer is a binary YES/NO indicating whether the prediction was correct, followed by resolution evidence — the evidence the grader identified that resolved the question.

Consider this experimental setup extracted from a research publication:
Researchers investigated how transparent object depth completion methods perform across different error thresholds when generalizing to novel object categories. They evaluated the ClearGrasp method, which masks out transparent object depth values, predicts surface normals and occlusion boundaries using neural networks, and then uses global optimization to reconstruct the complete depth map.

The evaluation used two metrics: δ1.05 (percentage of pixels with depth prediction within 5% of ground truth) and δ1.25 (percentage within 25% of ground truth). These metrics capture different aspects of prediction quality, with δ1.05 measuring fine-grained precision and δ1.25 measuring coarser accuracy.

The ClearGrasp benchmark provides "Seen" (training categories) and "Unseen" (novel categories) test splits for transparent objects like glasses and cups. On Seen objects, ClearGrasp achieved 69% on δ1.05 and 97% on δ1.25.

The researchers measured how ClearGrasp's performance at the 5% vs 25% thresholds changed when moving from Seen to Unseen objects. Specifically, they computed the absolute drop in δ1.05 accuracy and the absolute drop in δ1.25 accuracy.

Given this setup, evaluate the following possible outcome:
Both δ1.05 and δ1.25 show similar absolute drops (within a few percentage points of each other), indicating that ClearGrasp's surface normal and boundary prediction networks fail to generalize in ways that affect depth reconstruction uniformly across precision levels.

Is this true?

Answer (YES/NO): NO